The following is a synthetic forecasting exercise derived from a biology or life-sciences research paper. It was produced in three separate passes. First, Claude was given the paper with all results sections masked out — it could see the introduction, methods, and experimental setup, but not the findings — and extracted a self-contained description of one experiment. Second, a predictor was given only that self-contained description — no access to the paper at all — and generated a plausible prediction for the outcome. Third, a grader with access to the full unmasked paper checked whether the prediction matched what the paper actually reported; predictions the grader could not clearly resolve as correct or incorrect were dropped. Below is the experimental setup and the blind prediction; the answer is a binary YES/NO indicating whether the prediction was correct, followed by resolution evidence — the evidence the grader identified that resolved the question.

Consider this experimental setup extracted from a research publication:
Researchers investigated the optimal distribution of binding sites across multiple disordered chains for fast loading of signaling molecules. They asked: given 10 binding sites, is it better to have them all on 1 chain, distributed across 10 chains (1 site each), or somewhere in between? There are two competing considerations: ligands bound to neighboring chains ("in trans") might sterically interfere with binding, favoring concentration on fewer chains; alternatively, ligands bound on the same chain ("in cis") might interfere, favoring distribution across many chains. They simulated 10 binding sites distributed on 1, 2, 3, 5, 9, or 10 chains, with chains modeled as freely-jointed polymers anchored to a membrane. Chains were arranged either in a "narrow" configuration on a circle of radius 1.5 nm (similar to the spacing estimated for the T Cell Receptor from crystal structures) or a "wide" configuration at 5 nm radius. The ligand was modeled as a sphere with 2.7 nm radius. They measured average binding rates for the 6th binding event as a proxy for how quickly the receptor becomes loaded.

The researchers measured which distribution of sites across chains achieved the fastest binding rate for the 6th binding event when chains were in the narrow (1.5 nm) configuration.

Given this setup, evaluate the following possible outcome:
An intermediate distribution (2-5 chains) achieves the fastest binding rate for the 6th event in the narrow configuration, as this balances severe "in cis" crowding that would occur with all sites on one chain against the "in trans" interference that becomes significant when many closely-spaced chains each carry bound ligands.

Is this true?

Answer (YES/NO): NO